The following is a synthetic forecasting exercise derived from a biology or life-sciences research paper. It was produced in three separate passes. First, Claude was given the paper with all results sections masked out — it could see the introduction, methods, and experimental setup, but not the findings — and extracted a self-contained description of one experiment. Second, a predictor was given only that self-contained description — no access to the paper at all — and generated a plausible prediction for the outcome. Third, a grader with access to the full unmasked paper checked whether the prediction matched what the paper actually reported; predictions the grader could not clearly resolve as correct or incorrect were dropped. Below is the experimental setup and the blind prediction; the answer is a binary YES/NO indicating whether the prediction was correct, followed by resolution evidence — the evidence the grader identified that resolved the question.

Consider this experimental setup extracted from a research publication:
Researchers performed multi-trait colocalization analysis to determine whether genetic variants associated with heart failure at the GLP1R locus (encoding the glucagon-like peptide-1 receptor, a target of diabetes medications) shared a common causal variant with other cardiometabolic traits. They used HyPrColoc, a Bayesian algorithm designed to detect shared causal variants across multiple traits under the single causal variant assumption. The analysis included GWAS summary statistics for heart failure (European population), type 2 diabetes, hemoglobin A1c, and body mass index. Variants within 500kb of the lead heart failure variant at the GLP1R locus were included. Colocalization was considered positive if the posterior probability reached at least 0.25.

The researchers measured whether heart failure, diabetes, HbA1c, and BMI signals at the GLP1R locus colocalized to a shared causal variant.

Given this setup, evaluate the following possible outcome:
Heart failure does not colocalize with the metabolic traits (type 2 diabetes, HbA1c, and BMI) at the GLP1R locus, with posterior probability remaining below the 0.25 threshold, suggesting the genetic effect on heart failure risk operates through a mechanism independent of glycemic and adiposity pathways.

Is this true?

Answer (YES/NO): YES